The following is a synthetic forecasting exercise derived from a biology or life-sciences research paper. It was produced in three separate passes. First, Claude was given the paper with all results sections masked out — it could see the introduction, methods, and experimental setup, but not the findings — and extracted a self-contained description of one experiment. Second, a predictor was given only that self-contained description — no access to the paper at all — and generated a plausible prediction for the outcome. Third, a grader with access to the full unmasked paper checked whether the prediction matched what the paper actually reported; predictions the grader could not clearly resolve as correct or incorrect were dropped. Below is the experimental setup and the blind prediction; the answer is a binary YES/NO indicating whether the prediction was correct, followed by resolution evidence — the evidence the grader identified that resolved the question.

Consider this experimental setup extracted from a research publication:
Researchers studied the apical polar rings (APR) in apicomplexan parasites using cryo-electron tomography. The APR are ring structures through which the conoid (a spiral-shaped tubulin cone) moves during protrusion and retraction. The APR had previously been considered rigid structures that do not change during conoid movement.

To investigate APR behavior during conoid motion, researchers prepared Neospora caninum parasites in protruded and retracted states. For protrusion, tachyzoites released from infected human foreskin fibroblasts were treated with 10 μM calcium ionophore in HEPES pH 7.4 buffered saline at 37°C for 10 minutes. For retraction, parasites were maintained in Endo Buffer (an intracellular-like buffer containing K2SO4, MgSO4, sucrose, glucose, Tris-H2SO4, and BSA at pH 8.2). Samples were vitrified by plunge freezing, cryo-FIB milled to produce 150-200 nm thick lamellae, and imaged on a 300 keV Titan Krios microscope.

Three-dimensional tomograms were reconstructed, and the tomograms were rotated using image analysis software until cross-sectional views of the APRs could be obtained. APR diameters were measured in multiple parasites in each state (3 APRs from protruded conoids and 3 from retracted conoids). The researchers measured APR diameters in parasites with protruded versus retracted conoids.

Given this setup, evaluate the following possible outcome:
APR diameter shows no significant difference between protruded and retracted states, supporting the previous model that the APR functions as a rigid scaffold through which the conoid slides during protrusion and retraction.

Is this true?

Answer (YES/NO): NO